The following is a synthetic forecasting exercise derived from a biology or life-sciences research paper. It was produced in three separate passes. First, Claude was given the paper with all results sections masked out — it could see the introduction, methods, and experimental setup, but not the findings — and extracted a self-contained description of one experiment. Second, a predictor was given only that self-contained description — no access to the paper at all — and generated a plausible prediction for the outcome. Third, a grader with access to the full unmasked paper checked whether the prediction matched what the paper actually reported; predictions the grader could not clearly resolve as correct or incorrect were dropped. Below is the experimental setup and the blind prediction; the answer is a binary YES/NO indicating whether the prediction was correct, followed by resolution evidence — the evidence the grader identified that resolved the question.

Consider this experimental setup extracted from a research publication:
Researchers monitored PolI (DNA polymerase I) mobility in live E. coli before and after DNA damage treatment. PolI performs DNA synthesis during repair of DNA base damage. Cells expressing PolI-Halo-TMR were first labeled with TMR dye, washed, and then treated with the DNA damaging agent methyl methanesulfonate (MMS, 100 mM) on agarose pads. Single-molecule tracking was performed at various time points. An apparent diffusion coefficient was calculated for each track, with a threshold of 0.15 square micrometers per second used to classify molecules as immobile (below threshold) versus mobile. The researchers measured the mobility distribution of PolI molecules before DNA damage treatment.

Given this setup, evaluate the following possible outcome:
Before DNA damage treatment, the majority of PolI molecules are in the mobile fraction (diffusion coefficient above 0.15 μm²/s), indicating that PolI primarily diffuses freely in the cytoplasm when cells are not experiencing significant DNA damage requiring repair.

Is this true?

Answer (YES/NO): YES